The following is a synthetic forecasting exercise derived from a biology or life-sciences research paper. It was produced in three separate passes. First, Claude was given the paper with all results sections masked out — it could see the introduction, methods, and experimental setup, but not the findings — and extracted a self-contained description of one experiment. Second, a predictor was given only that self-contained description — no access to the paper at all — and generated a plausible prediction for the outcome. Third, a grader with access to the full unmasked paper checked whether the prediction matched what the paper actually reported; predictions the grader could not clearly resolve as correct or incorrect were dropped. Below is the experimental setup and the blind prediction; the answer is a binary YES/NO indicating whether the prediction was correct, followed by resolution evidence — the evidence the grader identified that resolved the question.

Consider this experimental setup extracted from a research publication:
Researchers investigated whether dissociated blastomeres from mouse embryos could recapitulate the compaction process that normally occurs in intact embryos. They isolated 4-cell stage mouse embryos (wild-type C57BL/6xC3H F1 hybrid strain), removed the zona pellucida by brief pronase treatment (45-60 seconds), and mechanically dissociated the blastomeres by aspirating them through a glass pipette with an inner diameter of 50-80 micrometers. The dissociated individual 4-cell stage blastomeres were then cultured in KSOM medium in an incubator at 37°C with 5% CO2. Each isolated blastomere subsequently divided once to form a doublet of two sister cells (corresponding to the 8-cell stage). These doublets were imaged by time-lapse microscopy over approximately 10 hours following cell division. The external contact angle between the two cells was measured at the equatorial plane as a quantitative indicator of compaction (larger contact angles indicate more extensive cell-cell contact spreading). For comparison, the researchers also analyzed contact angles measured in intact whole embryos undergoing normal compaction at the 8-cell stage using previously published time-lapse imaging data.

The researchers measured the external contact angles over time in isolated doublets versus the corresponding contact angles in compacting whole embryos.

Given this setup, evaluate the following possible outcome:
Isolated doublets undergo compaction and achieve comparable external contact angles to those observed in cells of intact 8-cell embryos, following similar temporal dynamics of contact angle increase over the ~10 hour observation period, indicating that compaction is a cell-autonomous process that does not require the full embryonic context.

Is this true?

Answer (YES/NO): YES